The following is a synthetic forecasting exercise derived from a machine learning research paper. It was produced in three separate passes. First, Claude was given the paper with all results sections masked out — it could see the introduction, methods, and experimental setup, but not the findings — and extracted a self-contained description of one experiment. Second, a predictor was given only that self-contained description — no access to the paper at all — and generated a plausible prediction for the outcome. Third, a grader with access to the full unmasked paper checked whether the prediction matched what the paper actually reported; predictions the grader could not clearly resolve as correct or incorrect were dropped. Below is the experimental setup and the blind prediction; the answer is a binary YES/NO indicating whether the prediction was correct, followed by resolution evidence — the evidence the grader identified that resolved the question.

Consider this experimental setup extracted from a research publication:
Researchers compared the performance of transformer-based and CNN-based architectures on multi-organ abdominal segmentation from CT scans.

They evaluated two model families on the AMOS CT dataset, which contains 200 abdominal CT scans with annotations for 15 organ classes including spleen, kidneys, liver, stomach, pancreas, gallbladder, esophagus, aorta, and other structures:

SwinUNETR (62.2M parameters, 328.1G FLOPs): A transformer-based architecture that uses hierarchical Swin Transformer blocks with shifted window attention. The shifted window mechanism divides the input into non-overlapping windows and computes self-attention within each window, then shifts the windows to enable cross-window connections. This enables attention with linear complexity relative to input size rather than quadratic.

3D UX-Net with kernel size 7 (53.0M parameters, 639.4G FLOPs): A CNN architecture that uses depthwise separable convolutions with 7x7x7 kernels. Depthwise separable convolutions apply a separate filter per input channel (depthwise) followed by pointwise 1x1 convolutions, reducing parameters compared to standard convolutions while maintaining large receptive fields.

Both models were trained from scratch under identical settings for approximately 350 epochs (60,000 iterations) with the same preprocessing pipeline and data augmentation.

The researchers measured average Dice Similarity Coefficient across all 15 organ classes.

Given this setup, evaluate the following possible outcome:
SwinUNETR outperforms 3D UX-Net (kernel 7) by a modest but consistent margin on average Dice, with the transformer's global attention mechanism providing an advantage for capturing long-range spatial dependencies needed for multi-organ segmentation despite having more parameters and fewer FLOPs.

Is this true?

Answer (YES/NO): NO